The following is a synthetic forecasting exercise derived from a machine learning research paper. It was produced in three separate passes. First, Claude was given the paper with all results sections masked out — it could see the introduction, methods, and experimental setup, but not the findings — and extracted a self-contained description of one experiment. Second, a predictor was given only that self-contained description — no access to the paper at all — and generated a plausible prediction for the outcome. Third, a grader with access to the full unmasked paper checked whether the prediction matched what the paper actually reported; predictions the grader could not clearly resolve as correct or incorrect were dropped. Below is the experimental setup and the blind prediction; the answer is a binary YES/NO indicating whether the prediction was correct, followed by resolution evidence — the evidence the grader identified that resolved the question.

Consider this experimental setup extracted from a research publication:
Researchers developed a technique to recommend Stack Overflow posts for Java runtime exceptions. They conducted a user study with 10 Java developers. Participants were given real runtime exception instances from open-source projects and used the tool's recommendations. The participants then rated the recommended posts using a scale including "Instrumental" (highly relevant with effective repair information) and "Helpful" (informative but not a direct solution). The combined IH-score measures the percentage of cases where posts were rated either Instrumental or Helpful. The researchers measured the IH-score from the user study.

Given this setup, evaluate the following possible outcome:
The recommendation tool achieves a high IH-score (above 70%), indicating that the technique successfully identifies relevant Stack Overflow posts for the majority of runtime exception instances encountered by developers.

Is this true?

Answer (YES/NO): YES